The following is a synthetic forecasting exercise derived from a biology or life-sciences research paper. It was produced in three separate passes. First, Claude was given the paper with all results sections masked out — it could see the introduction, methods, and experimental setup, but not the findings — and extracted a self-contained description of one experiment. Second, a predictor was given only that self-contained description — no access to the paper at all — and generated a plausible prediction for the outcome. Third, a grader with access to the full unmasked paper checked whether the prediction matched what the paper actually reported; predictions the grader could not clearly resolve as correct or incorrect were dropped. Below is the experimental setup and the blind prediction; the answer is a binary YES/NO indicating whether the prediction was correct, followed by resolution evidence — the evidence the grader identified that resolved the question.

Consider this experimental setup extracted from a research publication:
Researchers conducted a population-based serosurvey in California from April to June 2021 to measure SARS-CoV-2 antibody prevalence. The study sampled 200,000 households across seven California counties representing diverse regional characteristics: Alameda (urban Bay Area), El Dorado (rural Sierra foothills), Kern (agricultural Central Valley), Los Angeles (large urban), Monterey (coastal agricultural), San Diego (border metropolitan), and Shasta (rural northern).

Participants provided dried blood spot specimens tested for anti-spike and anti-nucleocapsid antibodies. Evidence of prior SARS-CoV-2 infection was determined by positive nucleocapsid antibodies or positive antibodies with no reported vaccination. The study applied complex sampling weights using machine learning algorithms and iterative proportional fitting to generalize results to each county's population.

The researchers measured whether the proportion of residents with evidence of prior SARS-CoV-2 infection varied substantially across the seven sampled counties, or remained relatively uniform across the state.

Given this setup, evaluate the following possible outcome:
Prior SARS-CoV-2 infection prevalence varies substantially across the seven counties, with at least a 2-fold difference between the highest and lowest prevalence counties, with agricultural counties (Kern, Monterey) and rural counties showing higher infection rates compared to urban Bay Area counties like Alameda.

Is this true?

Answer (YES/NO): NO